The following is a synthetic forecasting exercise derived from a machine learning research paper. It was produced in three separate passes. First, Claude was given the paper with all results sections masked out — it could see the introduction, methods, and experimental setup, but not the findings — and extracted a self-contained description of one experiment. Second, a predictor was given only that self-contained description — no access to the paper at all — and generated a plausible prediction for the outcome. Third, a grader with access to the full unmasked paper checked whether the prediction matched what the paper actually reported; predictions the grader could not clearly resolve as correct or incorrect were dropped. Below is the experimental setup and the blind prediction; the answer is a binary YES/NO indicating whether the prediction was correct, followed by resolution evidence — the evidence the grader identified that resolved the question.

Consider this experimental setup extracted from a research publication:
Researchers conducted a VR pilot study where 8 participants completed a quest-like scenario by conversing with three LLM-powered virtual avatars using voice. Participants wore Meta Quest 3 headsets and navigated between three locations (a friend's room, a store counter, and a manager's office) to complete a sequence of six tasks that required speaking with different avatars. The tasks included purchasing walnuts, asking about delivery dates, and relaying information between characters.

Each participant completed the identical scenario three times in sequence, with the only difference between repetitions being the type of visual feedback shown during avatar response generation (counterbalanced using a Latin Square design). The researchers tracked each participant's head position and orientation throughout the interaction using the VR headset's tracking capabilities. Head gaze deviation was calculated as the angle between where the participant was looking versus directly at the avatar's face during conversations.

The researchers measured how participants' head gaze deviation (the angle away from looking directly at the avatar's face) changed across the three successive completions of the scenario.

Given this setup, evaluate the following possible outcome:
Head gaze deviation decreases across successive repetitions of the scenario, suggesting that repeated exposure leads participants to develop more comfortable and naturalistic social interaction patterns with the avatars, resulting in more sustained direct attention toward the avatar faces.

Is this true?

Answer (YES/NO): NO